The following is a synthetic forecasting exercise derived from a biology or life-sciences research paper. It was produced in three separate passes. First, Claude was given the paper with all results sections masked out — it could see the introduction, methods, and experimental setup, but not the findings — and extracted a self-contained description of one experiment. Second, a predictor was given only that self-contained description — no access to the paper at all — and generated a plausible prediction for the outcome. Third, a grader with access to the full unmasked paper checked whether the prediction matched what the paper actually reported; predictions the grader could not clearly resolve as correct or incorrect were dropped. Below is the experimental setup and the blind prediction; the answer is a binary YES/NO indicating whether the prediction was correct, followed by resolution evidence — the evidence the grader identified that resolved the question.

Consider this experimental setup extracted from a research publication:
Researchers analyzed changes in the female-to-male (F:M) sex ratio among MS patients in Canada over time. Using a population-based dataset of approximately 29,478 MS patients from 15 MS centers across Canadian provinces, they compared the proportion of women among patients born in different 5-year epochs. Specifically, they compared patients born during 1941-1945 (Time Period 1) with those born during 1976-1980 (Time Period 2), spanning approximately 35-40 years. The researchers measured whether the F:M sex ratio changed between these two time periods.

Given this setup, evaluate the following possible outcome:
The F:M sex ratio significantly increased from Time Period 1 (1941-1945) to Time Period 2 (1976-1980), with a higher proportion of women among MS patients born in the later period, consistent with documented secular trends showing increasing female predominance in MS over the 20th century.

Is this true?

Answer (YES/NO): YES